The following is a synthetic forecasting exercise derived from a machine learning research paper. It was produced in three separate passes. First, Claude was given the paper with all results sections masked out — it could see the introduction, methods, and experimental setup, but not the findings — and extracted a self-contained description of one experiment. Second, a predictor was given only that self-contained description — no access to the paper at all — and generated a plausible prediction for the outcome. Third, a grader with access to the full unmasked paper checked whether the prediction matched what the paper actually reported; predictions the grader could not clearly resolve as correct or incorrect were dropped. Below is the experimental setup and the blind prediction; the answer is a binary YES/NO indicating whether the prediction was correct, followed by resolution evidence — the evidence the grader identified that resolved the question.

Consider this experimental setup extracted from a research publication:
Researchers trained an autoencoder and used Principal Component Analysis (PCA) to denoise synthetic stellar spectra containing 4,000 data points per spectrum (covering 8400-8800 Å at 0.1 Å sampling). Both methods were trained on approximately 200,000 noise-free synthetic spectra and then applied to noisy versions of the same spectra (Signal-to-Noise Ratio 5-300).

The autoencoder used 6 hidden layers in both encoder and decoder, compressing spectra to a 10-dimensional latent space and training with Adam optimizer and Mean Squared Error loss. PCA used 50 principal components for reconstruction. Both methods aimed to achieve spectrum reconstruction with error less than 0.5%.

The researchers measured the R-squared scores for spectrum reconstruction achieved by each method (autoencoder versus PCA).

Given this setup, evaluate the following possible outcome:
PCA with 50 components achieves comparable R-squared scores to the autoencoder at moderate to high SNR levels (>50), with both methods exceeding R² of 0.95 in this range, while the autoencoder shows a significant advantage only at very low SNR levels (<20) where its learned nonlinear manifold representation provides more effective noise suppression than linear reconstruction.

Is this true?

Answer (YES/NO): NO